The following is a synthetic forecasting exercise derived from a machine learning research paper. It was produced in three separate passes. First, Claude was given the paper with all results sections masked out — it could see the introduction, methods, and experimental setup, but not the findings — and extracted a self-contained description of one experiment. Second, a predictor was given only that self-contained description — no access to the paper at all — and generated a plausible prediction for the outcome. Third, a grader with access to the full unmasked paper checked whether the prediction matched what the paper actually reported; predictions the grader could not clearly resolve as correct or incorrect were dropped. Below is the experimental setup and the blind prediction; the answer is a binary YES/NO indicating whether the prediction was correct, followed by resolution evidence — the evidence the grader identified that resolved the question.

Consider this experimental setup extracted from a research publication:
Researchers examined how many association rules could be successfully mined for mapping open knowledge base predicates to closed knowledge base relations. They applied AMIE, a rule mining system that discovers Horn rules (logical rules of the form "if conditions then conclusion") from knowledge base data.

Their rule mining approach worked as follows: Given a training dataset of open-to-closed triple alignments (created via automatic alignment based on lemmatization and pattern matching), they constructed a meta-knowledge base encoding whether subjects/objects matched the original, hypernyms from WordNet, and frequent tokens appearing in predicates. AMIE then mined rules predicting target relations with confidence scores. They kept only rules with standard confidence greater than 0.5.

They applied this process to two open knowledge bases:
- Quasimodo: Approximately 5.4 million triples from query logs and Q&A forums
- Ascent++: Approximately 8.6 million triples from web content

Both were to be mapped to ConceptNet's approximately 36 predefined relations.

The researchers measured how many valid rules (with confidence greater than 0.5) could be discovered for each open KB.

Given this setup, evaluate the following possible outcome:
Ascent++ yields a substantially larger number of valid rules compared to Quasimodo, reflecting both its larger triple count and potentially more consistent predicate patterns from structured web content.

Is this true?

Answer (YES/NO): NO